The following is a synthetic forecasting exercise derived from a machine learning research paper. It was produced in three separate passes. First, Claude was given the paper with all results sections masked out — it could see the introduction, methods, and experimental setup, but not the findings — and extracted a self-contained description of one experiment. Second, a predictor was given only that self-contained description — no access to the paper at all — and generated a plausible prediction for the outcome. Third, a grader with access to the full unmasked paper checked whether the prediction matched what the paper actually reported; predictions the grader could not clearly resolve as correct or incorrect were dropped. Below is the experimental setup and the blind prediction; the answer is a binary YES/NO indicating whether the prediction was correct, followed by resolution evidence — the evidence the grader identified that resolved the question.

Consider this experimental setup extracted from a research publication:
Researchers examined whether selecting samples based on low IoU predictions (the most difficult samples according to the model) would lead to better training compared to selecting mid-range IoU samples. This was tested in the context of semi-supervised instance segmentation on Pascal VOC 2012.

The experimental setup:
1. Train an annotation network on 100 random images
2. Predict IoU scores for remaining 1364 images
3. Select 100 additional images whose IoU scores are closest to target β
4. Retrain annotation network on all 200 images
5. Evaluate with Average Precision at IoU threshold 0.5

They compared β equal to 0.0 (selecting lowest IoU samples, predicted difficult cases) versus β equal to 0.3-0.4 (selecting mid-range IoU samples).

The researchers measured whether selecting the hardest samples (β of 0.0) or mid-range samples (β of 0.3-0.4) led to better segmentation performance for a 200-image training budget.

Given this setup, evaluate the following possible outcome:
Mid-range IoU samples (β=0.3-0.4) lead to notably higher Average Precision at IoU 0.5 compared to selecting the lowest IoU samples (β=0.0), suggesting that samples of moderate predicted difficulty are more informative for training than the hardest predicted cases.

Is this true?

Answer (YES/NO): YES